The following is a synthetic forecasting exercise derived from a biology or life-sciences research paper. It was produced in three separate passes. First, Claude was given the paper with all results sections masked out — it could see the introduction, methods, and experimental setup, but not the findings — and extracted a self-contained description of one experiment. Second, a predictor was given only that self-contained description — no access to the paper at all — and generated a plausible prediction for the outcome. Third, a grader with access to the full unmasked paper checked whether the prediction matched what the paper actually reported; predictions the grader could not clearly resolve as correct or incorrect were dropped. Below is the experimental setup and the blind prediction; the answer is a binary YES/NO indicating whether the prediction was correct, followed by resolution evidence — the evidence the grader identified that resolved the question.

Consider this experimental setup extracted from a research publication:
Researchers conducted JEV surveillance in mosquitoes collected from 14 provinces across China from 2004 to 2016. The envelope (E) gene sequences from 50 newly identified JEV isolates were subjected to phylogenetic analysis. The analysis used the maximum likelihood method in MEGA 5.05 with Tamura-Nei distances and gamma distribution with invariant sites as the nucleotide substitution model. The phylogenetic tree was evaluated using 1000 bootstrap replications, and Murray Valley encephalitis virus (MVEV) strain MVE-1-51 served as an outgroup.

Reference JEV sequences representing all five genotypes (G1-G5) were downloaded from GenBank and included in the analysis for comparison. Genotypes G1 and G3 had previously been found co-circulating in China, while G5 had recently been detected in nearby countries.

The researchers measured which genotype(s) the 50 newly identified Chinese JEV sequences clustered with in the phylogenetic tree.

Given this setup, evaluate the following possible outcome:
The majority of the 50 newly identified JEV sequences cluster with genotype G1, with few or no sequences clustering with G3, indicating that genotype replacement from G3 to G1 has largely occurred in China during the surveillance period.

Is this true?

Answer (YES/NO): YES